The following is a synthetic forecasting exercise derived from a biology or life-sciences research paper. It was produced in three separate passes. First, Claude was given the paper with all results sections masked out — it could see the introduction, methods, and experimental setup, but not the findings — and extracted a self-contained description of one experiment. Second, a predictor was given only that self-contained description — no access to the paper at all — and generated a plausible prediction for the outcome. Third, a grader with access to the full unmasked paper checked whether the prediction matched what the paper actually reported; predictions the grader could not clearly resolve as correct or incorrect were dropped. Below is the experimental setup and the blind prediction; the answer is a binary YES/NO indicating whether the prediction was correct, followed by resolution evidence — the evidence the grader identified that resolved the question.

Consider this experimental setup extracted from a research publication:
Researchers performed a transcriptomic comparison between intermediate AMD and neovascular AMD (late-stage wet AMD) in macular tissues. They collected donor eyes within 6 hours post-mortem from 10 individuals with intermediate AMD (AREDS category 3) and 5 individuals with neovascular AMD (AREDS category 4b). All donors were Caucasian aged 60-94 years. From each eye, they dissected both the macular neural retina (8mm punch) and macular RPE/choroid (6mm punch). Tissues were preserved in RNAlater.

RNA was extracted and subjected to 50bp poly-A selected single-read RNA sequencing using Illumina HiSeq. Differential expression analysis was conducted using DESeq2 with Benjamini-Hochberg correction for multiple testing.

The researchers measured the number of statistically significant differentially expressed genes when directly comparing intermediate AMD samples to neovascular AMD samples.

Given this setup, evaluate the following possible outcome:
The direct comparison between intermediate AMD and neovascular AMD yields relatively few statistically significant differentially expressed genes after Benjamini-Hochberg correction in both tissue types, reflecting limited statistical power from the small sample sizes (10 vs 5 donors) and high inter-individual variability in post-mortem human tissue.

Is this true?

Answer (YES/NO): NO